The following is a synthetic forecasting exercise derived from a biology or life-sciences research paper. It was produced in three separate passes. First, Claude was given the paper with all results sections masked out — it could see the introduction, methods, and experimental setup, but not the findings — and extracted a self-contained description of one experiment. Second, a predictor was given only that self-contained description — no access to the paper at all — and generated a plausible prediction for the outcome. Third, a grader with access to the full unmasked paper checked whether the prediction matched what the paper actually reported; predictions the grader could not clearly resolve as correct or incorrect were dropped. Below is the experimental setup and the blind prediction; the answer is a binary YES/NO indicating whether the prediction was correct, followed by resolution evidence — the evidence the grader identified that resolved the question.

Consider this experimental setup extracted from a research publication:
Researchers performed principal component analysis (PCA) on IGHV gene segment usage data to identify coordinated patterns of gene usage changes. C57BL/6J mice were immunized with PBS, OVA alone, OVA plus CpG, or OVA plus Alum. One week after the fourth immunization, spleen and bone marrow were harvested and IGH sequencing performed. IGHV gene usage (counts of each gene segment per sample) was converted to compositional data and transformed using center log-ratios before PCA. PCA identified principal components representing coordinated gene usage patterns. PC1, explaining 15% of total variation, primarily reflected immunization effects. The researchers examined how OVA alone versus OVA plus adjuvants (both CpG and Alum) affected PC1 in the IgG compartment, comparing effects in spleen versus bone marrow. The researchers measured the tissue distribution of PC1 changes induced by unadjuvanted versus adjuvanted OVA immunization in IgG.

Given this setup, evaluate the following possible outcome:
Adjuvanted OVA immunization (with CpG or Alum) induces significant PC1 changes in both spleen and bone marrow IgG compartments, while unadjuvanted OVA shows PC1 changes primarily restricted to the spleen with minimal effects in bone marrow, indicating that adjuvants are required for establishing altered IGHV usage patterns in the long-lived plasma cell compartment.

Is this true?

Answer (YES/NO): NO